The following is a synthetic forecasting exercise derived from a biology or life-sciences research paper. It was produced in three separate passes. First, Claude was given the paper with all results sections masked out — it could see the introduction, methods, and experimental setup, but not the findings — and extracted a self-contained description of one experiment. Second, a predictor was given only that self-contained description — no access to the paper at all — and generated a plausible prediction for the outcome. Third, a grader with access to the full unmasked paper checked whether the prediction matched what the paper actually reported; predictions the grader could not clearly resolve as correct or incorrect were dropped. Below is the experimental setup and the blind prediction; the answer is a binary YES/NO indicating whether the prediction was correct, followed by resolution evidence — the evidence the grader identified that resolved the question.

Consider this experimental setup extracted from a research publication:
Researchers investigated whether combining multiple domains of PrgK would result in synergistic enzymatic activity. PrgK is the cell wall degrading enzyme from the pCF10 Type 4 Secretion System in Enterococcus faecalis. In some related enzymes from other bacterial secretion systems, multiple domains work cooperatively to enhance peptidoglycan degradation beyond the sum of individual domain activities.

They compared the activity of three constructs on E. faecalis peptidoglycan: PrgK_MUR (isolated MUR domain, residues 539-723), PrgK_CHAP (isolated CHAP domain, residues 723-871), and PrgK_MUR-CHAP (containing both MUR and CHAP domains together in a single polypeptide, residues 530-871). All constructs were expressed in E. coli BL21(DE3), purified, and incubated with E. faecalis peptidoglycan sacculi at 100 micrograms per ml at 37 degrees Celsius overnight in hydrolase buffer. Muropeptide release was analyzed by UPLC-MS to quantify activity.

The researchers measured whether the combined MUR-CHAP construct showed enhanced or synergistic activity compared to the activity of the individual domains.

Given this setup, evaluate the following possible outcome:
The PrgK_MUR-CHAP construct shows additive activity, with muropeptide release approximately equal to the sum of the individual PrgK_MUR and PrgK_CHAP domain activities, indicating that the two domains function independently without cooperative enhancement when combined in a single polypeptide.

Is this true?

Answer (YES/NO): NO